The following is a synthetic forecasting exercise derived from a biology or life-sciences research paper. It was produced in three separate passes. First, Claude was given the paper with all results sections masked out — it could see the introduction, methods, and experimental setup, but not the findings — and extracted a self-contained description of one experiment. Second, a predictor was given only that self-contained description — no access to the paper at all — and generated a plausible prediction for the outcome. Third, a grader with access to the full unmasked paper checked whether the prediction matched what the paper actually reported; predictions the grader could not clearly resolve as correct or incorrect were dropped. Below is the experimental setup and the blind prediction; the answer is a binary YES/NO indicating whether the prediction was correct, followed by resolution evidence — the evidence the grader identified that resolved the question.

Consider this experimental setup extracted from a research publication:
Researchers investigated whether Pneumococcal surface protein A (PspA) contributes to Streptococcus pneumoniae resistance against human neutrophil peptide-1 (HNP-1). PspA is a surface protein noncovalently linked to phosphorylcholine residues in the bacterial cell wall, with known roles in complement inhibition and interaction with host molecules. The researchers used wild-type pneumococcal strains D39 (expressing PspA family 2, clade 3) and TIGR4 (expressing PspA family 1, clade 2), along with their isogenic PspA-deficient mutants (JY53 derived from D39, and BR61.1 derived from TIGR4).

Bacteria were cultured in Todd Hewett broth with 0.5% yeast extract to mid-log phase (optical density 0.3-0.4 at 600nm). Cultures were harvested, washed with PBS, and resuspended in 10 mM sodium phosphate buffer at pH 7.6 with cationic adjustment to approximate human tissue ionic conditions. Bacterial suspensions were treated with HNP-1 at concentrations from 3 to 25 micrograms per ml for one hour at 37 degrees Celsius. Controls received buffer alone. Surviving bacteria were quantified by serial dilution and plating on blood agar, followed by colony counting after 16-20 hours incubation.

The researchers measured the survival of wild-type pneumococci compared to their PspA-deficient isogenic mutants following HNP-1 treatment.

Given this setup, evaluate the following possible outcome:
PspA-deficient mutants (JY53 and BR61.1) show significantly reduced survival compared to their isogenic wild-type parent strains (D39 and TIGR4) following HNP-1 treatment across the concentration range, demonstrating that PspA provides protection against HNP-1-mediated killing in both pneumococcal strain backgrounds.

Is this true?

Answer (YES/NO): YES